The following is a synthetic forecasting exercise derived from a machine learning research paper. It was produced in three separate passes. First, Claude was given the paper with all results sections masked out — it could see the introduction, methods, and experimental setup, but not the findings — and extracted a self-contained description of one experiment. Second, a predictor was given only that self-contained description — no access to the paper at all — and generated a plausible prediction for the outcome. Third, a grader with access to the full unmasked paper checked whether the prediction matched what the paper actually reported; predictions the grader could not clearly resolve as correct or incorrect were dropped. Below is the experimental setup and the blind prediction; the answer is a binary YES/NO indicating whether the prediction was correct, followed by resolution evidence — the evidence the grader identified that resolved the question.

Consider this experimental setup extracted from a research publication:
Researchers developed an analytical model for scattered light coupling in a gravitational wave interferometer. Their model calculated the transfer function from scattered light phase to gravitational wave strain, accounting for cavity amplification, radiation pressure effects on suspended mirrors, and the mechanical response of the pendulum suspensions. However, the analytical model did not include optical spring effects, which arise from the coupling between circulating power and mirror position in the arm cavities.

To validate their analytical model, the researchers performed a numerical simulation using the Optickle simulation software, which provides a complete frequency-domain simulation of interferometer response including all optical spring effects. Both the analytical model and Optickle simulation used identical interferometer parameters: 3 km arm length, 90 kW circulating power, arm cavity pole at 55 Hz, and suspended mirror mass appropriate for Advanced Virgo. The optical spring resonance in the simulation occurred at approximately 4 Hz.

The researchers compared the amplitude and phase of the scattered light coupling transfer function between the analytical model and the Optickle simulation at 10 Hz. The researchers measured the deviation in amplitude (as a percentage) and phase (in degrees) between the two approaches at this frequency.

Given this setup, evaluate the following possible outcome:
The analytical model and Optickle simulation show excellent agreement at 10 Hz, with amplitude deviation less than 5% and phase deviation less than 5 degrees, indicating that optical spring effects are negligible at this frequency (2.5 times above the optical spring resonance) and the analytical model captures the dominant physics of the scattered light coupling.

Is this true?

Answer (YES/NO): YES